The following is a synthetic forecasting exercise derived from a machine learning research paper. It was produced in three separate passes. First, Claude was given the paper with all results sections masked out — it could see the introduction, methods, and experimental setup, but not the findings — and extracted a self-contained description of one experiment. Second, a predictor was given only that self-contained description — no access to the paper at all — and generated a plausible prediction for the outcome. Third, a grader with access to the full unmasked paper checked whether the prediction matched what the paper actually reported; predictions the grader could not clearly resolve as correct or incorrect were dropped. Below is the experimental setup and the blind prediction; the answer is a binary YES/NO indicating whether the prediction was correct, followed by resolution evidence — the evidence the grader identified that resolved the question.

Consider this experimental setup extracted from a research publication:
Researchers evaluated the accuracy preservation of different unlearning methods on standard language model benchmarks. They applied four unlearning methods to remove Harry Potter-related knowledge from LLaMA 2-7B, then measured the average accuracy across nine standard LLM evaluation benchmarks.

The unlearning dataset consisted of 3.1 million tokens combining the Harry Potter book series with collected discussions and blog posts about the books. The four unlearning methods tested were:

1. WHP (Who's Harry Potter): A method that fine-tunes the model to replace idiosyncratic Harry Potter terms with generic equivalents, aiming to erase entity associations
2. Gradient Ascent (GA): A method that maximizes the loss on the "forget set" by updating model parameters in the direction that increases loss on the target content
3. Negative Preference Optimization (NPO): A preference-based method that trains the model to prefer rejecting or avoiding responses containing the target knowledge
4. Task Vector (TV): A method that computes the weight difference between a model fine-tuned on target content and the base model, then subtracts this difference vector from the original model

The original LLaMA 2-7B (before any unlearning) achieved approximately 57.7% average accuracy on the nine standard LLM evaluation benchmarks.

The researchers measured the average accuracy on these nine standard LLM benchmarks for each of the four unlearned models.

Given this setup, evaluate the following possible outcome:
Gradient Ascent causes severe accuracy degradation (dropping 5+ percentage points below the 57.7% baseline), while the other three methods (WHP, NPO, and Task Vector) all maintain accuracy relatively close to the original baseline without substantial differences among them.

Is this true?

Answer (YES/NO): NO